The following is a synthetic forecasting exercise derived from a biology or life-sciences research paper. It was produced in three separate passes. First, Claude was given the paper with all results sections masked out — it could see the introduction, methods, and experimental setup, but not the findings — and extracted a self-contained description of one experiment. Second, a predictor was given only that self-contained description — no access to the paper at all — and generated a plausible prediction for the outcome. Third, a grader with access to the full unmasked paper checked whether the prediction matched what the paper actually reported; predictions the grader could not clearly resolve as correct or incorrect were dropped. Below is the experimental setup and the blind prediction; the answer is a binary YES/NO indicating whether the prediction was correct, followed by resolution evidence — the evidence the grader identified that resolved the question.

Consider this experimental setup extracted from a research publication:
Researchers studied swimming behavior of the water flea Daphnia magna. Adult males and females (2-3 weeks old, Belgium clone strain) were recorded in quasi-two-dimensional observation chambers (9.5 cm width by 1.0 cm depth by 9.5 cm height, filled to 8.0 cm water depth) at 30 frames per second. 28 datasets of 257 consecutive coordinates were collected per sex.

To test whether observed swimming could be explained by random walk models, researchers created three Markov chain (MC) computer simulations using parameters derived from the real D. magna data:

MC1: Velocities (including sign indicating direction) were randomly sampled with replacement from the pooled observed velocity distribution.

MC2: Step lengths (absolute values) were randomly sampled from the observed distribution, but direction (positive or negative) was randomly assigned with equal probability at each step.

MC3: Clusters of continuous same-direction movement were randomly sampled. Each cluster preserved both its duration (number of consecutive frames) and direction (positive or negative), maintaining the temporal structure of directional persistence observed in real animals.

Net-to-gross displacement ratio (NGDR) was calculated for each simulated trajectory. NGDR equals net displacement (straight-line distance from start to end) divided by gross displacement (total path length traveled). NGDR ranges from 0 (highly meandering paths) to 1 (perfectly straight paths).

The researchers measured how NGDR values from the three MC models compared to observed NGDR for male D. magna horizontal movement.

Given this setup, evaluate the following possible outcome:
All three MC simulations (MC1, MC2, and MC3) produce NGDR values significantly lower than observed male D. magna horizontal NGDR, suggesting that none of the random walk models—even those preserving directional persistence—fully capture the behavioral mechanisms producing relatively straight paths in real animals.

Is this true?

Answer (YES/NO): NO